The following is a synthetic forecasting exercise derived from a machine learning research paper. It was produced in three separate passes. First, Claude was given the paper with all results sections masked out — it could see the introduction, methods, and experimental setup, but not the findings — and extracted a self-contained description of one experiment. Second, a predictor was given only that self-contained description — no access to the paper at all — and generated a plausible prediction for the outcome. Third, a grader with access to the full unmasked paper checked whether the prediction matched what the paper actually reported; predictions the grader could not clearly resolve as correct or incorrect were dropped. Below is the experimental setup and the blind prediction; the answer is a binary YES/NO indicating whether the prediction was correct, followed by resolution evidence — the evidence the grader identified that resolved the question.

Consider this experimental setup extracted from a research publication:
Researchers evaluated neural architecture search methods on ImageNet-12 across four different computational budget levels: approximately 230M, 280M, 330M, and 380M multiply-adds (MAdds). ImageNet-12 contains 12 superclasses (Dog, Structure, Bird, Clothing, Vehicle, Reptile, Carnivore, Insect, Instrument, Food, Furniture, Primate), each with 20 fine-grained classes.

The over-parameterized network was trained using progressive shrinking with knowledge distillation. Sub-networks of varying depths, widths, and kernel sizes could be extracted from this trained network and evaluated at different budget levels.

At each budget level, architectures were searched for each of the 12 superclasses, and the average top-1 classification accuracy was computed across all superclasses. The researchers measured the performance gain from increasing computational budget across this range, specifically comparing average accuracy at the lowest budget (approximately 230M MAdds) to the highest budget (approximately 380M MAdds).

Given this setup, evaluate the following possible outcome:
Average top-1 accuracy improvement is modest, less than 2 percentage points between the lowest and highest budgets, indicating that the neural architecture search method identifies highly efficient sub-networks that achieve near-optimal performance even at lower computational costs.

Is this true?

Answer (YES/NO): YES